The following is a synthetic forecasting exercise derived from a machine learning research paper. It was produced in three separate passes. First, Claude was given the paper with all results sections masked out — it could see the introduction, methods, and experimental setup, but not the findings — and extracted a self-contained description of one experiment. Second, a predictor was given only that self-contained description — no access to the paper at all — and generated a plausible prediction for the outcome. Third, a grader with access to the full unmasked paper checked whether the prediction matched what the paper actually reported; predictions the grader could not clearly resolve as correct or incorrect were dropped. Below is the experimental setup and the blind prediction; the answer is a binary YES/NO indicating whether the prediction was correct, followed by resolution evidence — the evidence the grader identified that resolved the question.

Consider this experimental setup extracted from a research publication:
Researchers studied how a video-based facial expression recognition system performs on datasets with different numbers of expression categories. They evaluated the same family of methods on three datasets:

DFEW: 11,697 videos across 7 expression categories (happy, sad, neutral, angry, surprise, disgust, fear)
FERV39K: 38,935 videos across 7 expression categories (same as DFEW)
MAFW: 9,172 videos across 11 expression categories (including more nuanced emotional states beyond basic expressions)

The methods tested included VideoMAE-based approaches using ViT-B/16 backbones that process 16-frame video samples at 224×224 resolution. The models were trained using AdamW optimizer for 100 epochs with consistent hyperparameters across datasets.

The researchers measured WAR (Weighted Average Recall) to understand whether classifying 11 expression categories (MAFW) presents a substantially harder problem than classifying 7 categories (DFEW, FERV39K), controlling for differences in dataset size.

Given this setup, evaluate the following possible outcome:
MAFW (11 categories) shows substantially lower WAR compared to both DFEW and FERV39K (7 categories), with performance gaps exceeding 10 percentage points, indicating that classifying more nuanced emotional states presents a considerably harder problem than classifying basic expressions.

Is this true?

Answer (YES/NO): NO